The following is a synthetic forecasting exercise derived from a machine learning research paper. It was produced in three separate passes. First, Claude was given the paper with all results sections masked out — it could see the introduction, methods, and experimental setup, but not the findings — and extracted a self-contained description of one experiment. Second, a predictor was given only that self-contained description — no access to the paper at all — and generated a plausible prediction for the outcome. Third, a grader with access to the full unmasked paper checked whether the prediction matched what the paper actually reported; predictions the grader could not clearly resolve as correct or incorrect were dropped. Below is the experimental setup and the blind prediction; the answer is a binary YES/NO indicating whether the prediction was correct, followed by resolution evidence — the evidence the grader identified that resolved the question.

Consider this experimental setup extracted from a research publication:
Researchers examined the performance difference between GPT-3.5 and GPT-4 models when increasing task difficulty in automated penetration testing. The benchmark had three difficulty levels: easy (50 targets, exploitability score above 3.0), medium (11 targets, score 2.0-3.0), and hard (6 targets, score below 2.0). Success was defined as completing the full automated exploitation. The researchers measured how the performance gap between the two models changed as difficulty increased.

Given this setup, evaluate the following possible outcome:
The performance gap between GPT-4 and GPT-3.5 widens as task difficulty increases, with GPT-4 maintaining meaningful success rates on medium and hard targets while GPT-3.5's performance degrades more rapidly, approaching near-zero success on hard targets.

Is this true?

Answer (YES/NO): YES